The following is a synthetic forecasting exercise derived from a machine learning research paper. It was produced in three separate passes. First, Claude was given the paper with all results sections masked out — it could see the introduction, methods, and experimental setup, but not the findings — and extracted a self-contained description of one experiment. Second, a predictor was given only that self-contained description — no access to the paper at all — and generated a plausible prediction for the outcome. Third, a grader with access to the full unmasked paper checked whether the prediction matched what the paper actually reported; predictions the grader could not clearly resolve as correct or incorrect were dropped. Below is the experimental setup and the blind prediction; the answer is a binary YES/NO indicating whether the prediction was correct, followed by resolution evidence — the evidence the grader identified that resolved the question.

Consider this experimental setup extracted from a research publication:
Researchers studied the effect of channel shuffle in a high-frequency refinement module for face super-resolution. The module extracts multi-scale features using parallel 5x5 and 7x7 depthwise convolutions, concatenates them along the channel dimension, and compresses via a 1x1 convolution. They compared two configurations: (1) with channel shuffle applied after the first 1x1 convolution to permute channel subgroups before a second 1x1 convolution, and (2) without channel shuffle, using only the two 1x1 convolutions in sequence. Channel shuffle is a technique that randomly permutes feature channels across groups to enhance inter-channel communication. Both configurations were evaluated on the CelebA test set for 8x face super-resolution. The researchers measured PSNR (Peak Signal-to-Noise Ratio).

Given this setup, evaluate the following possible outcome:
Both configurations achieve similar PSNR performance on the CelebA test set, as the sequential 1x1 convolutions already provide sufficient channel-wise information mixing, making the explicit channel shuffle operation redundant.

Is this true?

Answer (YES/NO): NO